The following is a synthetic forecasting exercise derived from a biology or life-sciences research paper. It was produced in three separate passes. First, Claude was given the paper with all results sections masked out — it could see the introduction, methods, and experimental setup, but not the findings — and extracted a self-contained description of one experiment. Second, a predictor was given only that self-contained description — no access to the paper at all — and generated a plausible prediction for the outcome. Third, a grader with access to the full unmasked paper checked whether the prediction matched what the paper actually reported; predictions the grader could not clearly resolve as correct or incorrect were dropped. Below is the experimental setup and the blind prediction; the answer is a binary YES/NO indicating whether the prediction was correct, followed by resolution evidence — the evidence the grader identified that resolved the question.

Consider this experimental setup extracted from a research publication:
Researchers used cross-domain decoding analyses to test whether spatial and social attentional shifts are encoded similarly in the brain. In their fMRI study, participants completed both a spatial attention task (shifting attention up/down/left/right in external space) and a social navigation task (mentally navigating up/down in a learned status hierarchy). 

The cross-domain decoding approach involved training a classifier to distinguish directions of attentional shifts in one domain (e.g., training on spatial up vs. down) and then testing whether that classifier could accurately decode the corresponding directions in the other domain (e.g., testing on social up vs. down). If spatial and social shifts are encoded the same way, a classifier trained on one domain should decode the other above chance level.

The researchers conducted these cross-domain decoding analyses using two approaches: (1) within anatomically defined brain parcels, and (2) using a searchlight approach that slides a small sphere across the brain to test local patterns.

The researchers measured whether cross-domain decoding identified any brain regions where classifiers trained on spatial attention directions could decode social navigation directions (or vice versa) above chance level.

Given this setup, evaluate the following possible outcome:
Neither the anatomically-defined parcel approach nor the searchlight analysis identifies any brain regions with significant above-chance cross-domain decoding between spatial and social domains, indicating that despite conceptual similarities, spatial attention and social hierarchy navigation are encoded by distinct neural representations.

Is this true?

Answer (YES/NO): NO